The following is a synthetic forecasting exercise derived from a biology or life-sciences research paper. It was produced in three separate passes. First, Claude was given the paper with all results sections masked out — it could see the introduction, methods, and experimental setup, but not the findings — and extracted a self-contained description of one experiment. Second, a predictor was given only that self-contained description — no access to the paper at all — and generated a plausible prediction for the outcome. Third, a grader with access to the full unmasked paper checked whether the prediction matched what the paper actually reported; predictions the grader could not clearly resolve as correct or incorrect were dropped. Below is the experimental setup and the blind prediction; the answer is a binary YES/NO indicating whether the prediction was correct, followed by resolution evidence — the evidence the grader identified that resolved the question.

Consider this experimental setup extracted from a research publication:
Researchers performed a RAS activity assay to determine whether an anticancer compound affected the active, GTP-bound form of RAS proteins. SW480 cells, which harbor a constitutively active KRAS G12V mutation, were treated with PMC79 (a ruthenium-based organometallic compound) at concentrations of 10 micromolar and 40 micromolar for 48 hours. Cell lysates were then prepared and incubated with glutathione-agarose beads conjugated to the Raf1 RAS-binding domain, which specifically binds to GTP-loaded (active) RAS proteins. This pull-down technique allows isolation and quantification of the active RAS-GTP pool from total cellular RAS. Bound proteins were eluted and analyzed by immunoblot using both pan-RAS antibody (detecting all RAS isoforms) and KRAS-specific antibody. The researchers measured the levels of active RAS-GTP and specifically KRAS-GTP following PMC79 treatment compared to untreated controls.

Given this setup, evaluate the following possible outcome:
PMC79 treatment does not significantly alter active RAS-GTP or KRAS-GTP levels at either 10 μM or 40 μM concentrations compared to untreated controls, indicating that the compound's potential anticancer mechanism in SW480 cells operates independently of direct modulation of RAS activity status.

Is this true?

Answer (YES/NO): NO